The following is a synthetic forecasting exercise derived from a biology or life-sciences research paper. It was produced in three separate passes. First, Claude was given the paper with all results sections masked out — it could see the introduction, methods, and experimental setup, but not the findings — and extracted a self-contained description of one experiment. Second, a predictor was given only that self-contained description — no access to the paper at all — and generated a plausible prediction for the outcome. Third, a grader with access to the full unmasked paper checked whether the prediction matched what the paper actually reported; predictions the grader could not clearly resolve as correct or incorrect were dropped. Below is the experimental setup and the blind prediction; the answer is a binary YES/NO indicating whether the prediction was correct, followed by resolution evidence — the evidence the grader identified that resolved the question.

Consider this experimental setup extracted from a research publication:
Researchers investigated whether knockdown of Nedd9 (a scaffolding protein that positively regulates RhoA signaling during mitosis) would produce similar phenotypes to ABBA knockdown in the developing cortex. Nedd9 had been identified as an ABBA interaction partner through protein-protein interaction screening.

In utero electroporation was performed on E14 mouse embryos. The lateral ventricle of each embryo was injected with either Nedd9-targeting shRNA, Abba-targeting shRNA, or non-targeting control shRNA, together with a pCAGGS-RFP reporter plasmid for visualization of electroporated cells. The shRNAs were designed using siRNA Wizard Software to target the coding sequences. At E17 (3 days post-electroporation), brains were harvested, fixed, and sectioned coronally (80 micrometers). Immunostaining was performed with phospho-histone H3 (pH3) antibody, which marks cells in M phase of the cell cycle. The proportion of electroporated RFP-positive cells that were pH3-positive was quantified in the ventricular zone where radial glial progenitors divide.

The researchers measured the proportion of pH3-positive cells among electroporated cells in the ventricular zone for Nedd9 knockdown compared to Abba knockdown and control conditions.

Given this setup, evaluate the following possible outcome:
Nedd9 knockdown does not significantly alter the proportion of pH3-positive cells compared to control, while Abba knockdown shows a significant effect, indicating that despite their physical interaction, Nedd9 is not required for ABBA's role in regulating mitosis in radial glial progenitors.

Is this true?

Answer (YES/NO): NO